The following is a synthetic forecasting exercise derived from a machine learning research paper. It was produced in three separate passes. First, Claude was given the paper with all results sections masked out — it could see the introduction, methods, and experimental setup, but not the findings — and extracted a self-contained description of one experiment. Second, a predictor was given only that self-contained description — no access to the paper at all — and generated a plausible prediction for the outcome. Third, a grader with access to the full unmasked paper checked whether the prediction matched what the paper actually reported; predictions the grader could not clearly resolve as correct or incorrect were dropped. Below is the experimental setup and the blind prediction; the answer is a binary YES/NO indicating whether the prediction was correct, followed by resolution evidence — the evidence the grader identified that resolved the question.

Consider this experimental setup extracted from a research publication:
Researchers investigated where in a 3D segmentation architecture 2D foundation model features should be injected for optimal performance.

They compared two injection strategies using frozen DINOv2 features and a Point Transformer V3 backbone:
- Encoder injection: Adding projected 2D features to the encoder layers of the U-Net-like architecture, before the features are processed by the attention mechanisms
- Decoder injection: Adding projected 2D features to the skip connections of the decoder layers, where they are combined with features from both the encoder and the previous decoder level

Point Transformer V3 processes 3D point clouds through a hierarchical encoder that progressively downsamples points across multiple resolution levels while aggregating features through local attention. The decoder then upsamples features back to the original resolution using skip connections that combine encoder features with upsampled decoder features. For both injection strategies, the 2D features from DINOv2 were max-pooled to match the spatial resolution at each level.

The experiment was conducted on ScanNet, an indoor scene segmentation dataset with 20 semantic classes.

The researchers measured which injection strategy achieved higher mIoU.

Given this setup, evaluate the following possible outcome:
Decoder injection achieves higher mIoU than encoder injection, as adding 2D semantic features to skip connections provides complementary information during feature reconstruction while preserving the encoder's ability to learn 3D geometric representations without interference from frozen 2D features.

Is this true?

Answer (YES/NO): YES